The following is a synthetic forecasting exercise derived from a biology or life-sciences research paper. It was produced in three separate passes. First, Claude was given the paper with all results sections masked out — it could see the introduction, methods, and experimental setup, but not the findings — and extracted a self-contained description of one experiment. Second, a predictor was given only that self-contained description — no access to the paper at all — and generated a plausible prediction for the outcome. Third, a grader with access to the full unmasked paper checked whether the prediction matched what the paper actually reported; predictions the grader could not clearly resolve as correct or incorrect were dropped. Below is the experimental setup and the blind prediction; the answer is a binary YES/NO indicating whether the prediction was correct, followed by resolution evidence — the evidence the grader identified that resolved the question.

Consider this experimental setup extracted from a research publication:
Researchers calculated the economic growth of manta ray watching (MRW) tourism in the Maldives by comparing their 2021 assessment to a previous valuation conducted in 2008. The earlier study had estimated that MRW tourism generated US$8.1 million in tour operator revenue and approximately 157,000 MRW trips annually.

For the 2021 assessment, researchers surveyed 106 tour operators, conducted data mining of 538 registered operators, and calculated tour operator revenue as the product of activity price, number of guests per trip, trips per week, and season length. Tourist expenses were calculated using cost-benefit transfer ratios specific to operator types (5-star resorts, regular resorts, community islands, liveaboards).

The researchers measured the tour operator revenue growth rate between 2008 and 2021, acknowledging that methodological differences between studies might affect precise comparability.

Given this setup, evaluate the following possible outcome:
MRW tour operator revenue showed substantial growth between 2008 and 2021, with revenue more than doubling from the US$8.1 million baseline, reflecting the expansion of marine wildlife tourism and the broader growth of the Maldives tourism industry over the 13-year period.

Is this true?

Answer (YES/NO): YES